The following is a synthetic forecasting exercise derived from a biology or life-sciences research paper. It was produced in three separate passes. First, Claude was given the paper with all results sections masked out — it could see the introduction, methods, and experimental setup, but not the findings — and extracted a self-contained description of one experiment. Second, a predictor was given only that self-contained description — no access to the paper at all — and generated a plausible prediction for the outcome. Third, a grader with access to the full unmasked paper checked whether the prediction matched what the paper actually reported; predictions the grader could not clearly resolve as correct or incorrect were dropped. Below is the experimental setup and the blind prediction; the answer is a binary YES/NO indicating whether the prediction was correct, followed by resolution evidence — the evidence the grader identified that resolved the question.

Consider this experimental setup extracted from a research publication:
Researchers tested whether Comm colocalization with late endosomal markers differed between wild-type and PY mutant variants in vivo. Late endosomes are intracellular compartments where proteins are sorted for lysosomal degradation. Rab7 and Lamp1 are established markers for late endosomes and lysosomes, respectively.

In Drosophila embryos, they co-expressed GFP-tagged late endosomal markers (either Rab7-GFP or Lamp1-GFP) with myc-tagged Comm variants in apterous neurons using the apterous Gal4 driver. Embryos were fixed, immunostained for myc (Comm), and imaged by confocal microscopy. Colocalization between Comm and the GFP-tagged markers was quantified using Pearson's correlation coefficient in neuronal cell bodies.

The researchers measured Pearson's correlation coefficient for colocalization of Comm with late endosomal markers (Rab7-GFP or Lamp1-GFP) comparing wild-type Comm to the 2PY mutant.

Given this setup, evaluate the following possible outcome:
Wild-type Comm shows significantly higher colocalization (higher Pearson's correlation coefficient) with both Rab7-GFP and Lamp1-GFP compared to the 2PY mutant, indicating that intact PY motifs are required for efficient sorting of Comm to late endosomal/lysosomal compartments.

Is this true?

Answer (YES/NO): YES